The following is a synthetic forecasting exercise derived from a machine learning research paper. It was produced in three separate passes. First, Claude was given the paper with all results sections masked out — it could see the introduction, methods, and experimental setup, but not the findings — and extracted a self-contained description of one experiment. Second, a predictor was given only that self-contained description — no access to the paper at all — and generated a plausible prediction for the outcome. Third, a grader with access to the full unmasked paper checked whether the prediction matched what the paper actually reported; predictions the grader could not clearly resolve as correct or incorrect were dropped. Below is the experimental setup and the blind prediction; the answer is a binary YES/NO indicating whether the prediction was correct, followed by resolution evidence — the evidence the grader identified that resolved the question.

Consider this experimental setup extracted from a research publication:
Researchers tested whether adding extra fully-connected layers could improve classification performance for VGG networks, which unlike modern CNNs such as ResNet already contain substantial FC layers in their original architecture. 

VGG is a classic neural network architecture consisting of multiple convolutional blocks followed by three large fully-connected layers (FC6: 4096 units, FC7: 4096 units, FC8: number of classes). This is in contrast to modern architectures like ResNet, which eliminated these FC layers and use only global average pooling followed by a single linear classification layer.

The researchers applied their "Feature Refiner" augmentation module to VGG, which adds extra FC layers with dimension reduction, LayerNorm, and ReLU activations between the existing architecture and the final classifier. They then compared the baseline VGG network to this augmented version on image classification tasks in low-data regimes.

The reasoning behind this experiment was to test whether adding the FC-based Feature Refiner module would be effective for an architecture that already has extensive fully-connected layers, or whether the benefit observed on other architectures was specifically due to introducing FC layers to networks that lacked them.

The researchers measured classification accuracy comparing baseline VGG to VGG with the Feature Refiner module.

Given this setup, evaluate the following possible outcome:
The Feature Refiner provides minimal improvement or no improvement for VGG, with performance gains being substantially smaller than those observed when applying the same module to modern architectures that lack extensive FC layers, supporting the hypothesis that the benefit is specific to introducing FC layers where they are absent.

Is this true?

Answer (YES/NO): YES